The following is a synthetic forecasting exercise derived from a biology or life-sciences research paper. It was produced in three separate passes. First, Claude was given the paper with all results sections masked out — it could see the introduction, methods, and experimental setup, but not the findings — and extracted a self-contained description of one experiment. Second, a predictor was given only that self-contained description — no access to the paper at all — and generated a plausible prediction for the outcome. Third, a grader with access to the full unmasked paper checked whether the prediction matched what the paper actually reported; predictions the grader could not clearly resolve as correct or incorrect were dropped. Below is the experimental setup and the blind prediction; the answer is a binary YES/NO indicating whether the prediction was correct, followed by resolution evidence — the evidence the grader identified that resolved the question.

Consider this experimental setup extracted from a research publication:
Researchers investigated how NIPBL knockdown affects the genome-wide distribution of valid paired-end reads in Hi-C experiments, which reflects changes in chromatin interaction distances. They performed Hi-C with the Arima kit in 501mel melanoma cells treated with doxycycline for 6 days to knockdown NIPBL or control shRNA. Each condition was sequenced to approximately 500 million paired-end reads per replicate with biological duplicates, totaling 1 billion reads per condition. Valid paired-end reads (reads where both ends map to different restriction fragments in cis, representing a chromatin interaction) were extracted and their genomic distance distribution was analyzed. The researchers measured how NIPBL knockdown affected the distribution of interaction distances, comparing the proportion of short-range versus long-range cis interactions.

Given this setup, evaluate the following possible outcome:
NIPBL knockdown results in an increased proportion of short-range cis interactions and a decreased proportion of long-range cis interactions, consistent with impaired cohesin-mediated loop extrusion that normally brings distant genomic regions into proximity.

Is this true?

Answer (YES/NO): NO